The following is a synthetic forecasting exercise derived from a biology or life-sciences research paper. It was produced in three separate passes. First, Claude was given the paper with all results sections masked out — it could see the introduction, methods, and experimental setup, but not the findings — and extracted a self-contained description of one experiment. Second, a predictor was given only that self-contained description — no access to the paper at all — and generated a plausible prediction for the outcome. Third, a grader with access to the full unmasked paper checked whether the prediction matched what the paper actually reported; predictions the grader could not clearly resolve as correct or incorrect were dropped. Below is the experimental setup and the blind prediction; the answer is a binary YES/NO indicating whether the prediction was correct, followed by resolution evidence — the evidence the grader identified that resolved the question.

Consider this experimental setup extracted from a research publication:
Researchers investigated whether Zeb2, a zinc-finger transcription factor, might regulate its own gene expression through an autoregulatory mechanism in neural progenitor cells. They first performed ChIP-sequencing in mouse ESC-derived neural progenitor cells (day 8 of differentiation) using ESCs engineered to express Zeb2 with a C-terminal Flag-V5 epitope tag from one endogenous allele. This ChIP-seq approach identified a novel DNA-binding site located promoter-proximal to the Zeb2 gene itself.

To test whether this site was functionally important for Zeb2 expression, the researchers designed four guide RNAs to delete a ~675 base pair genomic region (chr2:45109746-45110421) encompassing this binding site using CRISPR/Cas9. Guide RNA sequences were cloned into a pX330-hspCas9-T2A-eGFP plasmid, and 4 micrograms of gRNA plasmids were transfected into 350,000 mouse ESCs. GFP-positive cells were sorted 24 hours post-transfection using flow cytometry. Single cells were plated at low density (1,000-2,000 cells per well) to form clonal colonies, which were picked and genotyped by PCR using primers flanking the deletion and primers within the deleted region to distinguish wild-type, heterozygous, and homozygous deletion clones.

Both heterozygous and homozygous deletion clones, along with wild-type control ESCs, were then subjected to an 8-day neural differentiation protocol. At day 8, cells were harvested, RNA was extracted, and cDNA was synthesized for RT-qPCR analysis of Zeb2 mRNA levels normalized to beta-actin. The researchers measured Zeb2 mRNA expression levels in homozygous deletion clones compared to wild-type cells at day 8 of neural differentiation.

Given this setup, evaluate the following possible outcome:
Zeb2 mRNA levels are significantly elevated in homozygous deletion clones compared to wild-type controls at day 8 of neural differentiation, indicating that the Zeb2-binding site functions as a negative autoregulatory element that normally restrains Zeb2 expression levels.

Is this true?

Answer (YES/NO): NO